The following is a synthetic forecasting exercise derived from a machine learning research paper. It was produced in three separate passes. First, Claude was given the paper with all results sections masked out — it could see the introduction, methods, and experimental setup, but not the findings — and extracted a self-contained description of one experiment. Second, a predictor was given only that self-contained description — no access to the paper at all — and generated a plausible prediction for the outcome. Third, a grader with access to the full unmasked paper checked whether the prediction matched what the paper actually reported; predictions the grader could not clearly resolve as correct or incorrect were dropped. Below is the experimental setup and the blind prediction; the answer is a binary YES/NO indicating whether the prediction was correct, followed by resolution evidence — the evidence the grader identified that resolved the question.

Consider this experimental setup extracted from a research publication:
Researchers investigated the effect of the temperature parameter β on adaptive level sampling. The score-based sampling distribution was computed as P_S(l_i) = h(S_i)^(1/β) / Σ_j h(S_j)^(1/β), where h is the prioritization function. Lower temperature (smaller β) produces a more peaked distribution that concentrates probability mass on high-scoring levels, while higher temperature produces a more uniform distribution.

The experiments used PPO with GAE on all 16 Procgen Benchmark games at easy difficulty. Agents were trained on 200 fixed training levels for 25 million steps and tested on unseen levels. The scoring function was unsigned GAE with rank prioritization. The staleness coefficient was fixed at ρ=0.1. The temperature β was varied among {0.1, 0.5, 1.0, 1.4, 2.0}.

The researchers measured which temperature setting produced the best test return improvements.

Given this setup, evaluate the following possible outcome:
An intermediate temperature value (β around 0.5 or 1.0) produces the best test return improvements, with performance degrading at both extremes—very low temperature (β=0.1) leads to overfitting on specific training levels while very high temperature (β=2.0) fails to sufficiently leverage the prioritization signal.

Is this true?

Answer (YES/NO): NO